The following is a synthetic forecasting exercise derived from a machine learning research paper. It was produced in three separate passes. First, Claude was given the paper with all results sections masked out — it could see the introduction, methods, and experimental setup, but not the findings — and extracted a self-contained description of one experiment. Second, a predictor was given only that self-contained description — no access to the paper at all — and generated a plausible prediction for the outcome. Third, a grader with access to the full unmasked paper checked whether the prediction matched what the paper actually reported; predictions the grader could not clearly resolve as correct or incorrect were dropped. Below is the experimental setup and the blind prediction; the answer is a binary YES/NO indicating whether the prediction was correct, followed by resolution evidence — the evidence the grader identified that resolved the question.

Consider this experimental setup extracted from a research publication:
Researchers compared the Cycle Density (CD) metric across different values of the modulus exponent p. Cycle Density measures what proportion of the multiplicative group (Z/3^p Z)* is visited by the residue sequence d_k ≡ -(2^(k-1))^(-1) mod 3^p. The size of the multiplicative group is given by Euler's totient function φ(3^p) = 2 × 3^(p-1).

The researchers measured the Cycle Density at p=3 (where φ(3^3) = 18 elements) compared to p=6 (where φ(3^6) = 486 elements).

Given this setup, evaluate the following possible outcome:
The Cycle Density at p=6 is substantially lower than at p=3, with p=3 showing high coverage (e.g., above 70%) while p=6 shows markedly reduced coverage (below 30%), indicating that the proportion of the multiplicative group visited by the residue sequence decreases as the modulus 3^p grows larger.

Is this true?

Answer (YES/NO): NO